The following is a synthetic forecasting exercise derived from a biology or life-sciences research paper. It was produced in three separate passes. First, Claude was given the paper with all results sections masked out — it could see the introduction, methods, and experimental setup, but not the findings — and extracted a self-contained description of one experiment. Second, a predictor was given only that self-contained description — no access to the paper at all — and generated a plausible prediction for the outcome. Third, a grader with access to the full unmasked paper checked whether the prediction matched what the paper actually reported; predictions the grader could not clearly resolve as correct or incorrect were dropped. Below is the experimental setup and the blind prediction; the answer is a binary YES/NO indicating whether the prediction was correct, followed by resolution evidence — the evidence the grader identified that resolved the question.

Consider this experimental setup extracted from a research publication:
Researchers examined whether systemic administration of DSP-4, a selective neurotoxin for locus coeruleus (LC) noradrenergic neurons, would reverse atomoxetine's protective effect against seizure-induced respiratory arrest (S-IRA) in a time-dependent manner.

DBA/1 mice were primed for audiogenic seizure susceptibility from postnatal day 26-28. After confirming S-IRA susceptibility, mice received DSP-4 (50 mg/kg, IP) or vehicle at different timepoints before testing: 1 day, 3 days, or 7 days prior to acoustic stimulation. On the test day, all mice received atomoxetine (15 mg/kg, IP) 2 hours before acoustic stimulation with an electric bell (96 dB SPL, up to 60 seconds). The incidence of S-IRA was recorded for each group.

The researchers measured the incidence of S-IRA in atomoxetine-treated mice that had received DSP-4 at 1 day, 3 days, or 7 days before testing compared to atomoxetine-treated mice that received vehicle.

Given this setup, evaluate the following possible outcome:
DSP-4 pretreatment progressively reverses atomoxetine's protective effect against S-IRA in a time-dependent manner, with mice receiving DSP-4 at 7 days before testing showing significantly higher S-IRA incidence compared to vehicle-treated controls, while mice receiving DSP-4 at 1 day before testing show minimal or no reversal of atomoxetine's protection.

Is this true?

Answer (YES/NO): YES